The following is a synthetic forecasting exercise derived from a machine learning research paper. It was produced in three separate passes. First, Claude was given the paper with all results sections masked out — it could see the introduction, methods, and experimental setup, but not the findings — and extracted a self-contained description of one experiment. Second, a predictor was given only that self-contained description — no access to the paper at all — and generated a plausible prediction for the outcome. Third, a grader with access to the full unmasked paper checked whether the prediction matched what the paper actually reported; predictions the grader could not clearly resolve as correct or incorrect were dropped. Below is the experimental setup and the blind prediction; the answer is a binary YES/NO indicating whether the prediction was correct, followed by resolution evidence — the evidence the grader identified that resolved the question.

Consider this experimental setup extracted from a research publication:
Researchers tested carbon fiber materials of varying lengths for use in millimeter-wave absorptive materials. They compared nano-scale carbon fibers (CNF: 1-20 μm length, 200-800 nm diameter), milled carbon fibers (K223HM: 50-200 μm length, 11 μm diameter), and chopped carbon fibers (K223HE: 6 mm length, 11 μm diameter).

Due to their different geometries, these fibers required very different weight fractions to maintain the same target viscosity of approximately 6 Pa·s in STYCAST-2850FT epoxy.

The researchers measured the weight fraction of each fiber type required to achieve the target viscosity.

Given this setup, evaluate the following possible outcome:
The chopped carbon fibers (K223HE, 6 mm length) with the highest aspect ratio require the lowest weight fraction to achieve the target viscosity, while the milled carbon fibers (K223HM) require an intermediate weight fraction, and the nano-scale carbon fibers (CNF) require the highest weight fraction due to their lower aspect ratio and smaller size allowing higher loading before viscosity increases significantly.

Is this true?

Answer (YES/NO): NO